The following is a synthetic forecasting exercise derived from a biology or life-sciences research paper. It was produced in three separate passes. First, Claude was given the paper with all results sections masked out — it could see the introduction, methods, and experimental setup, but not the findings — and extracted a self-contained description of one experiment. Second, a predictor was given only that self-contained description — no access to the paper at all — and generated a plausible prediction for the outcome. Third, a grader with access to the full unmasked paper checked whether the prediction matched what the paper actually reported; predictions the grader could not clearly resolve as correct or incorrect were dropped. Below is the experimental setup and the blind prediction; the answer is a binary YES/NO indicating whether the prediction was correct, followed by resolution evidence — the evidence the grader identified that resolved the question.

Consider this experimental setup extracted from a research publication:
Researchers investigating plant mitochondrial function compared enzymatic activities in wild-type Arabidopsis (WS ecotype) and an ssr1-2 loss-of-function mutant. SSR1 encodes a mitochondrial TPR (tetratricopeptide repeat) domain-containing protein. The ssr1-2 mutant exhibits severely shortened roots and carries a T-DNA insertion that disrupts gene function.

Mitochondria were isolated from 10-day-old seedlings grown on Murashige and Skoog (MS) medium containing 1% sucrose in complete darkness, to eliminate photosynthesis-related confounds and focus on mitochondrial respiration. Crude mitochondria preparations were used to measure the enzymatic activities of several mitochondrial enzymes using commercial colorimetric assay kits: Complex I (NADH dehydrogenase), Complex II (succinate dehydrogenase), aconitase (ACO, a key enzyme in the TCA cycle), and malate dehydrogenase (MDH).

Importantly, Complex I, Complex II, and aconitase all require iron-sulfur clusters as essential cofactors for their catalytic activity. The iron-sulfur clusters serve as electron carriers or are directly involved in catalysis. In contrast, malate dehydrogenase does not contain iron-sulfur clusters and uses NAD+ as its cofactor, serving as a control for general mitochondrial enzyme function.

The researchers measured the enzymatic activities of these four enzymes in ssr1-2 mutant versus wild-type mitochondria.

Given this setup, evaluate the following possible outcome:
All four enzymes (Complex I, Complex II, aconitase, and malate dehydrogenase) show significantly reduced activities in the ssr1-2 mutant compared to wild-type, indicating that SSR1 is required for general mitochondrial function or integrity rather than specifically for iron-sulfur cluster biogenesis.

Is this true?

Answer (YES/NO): NO